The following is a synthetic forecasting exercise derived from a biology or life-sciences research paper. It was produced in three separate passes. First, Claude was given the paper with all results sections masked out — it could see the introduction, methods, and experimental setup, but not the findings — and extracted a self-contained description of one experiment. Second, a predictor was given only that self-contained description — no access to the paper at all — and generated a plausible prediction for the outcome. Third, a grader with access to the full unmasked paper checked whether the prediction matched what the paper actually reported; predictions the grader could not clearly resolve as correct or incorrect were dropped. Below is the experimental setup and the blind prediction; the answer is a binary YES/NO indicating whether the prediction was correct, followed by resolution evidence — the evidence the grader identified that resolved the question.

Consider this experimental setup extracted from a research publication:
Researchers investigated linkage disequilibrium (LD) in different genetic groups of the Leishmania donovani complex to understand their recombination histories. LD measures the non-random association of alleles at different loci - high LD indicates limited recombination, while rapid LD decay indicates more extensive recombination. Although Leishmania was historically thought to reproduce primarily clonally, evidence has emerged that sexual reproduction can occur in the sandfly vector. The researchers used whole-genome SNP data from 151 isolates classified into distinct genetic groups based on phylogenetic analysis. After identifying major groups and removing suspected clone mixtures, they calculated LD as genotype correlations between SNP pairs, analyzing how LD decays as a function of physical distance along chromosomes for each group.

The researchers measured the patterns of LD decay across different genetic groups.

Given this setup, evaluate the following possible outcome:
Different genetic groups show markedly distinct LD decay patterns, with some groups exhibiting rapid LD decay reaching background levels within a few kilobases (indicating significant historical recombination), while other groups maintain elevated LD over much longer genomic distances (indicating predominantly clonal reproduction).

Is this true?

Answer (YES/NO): NO